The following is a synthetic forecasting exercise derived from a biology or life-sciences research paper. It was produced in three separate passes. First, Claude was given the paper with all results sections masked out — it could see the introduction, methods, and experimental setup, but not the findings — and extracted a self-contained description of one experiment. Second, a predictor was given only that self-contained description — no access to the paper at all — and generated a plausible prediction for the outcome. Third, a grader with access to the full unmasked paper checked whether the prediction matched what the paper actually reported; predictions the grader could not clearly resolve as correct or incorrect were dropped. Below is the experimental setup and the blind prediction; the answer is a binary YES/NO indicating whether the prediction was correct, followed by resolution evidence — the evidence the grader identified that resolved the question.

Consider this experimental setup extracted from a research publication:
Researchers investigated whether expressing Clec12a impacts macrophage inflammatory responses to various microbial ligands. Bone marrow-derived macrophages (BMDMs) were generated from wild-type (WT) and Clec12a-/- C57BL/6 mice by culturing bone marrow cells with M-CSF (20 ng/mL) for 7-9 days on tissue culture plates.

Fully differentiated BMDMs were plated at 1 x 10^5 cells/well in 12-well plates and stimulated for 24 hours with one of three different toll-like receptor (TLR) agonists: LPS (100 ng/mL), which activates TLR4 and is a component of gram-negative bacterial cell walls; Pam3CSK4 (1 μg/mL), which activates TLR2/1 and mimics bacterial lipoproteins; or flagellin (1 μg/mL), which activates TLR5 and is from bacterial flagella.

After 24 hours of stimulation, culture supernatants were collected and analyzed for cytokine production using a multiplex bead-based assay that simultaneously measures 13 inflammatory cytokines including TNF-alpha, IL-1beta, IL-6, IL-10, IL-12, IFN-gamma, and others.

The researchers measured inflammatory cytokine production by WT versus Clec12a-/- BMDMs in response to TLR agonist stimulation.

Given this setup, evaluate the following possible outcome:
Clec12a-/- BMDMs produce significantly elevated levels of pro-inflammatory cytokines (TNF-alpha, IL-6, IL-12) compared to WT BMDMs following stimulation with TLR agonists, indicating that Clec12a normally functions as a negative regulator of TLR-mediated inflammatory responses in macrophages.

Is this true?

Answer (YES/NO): NO